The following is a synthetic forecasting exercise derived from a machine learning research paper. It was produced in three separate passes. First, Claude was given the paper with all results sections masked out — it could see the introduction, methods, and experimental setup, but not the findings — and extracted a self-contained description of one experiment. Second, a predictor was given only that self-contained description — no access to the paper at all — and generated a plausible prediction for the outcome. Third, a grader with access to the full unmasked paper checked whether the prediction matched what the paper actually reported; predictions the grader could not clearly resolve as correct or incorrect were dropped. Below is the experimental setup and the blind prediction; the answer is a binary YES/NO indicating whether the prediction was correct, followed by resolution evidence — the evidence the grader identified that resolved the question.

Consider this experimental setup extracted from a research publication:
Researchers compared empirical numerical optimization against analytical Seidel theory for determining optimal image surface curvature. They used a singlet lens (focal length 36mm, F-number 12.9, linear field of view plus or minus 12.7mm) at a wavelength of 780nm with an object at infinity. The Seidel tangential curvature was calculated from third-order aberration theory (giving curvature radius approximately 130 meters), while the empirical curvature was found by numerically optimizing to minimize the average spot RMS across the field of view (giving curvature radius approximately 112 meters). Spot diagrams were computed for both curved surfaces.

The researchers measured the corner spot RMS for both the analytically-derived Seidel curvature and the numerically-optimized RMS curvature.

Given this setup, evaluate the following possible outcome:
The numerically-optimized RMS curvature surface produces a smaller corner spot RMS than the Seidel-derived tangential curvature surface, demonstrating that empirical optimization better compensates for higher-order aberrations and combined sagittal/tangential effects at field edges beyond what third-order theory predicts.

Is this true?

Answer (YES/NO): YES